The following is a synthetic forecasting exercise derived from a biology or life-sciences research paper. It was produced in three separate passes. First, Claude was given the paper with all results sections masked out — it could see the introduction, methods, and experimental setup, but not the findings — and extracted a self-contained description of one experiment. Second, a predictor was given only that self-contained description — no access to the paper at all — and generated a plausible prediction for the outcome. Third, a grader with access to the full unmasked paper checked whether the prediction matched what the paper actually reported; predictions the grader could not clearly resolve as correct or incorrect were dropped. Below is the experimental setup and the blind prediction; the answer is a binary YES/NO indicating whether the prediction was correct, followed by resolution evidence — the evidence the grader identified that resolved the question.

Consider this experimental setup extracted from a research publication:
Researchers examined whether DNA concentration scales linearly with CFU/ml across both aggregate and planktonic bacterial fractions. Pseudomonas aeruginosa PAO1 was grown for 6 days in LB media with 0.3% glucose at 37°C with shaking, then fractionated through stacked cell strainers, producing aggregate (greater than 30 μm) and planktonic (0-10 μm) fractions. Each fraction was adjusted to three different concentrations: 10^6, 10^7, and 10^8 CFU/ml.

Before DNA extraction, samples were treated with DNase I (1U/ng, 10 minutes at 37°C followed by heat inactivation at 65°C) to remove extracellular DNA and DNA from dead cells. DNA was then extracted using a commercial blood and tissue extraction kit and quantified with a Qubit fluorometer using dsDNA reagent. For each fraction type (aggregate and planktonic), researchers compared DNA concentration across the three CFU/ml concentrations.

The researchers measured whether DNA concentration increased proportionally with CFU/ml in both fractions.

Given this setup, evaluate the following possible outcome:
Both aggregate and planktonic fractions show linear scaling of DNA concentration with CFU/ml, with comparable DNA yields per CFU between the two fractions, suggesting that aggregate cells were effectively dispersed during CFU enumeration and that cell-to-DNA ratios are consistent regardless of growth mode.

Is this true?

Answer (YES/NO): NO